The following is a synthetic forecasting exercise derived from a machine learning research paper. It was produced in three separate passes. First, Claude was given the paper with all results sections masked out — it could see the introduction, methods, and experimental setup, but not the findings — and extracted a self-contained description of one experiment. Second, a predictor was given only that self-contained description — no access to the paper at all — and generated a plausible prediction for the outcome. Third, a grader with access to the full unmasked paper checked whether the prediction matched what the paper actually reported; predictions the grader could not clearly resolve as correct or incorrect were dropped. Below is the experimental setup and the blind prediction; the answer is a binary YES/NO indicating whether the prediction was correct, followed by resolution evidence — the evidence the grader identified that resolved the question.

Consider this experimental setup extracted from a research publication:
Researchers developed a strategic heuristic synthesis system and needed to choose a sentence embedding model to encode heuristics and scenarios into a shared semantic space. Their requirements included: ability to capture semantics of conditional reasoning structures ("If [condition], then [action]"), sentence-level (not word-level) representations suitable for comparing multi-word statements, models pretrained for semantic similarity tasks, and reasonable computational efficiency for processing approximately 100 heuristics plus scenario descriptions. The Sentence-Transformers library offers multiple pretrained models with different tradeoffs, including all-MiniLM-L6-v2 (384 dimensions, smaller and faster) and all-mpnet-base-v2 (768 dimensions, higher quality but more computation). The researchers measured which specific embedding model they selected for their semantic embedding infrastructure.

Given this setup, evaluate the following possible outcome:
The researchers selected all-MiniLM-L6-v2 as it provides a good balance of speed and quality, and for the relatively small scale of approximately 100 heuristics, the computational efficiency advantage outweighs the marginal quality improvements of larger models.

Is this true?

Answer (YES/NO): YES